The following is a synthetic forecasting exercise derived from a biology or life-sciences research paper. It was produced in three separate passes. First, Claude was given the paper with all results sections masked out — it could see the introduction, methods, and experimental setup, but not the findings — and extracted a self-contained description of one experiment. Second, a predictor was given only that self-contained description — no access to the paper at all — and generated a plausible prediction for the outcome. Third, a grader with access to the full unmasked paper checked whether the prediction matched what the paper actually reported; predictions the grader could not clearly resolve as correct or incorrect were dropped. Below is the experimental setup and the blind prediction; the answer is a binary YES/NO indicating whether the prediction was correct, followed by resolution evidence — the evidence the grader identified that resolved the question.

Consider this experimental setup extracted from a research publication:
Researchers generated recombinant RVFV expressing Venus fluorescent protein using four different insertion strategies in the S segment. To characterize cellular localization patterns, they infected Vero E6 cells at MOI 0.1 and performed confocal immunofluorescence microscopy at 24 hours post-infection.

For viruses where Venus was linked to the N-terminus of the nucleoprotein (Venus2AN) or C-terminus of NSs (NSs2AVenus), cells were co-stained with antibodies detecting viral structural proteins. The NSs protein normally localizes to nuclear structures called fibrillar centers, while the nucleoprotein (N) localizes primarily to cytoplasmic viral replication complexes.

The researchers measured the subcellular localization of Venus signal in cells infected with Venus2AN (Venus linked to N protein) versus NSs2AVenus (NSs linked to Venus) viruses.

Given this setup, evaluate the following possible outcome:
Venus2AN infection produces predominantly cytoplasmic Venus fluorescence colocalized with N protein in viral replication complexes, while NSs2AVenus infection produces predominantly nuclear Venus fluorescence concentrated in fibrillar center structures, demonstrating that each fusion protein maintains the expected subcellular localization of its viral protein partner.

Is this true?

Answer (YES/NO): NO